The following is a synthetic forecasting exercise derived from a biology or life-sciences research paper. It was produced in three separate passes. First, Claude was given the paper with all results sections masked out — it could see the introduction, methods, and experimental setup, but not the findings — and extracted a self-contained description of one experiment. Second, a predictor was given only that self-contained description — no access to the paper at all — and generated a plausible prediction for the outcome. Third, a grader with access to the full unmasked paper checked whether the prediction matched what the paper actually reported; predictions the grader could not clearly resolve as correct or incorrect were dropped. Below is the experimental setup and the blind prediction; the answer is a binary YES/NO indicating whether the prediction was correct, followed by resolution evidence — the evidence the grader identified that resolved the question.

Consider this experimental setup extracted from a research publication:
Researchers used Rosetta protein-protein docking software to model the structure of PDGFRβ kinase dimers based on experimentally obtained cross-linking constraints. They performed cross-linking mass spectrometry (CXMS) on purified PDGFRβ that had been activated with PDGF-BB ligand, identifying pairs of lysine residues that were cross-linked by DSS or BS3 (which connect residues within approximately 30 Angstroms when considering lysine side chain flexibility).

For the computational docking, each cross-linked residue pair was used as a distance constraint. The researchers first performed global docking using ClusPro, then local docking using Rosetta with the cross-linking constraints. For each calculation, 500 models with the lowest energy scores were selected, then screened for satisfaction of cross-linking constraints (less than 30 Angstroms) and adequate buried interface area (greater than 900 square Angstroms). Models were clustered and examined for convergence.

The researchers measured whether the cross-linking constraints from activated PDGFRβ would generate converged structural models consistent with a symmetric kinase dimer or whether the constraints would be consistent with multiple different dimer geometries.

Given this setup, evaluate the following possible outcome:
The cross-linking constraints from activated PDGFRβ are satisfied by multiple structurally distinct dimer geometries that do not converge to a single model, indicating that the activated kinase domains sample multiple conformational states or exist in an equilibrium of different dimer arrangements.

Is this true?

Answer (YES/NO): NO